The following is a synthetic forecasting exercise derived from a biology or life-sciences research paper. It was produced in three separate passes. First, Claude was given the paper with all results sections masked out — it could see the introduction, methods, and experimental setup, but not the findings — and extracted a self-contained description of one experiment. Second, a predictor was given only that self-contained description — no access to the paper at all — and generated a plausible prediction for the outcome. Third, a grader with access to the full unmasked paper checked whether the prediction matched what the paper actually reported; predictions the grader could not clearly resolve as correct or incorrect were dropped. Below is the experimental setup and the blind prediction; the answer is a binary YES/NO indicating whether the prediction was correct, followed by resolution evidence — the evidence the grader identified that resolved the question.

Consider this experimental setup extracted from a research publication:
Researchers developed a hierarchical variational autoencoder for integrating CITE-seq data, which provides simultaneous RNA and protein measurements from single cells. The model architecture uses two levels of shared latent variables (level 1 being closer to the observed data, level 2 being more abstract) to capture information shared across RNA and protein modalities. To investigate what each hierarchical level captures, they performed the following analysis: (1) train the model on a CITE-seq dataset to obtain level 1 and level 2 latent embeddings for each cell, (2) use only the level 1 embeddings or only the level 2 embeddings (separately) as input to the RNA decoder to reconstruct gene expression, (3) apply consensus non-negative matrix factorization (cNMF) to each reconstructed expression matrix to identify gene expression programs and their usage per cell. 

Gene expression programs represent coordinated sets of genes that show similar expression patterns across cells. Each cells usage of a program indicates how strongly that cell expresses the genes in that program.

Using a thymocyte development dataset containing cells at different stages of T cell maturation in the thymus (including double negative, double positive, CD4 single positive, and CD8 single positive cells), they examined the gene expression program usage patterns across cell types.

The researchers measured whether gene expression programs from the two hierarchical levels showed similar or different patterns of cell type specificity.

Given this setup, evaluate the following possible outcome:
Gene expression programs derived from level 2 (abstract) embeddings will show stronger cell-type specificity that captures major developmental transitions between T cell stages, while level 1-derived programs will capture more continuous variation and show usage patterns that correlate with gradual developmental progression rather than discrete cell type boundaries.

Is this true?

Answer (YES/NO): NO